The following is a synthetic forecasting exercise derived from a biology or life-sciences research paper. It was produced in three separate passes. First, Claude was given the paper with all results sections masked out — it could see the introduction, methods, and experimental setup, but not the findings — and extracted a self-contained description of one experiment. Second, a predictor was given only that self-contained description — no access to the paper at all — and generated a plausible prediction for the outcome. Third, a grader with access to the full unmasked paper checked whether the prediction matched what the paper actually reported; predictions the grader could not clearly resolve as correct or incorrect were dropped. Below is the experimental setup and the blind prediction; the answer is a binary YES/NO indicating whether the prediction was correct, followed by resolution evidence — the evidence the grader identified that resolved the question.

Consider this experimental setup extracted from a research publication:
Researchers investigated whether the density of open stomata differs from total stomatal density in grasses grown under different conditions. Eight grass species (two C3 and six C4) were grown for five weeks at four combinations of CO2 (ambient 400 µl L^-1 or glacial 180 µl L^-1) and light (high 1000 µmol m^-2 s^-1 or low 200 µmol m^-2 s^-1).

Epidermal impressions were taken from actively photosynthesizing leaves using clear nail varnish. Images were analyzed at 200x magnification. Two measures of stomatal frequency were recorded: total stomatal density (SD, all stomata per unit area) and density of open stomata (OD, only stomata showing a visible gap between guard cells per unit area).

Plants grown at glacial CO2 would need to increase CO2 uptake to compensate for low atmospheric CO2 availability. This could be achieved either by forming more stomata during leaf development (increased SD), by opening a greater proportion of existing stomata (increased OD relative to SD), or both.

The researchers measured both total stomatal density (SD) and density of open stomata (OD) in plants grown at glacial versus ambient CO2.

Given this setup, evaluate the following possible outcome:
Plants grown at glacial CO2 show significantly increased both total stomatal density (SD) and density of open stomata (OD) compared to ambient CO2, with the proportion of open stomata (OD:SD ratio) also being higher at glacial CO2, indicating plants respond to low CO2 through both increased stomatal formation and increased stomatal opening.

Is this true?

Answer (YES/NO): NO